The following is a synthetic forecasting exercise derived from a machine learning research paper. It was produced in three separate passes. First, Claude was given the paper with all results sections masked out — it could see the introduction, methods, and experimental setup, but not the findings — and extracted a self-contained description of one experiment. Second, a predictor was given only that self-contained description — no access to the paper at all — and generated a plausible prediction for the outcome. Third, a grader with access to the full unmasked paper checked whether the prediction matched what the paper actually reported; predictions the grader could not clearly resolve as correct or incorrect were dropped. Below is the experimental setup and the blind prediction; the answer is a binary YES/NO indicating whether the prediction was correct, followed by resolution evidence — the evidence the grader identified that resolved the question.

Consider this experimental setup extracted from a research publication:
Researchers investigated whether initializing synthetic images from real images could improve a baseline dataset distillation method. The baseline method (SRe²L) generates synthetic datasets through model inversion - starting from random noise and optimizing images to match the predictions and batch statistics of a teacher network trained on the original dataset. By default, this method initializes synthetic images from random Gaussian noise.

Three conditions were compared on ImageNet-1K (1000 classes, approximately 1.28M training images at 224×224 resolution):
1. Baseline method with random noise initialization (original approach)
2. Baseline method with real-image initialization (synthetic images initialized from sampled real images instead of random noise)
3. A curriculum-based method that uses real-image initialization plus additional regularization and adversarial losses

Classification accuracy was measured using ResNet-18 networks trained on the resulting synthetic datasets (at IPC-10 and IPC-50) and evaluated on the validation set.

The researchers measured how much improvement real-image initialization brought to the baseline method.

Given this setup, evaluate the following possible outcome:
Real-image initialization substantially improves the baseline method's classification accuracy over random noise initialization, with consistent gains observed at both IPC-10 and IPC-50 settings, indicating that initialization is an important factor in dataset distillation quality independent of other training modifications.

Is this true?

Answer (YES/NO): NO